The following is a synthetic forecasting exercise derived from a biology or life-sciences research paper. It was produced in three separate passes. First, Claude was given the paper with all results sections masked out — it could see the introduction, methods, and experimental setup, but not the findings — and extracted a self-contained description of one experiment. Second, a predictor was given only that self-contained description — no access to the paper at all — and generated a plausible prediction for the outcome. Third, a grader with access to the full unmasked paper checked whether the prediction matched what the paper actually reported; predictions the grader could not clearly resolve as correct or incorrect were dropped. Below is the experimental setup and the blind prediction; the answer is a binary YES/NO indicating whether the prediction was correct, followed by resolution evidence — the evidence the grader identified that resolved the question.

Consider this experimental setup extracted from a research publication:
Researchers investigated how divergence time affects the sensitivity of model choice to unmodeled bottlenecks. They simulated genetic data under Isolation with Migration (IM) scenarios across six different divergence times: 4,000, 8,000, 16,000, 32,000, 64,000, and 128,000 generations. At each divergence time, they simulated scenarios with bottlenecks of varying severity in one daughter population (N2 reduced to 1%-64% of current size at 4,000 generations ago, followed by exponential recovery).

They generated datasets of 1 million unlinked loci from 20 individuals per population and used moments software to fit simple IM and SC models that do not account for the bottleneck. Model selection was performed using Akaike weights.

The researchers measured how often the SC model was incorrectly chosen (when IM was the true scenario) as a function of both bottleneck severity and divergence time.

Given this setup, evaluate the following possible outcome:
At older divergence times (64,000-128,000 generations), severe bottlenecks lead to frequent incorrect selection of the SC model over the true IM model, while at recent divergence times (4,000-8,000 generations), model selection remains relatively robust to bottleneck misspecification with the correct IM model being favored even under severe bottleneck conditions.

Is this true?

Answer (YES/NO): NO